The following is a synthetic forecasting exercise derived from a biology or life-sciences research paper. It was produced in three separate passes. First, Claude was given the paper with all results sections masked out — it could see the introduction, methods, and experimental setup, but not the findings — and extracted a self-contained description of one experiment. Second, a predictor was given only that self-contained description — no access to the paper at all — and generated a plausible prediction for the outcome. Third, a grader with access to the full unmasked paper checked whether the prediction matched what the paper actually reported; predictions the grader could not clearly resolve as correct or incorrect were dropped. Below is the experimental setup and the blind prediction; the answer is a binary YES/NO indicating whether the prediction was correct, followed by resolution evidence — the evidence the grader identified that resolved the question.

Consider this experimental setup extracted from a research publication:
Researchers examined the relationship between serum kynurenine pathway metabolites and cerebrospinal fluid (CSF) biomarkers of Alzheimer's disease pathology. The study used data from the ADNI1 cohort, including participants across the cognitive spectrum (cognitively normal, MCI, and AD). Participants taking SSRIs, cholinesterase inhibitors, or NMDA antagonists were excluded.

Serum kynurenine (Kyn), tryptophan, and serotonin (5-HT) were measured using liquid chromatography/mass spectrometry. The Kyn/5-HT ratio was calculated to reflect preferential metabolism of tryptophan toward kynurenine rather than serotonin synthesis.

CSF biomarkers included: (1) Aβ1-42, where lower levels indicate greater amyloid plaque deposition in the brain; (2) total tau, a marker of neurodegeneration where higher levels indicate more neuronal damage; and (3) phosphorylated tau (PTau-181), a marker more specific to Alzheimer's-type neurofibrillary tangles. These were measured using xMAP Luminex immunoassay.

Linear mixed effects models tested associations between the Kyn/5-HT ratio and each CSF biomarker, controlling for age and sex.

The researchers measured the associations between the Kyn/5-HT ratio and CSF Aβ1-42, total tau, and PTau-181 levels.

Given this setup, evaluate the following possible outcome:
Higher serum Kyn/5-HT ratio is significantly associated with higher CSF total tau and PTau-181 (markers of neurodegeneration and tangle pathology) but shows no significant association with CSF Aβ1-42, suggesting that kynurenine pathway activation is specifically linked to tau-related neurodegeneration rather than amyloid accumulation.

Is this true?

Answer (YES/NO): NO